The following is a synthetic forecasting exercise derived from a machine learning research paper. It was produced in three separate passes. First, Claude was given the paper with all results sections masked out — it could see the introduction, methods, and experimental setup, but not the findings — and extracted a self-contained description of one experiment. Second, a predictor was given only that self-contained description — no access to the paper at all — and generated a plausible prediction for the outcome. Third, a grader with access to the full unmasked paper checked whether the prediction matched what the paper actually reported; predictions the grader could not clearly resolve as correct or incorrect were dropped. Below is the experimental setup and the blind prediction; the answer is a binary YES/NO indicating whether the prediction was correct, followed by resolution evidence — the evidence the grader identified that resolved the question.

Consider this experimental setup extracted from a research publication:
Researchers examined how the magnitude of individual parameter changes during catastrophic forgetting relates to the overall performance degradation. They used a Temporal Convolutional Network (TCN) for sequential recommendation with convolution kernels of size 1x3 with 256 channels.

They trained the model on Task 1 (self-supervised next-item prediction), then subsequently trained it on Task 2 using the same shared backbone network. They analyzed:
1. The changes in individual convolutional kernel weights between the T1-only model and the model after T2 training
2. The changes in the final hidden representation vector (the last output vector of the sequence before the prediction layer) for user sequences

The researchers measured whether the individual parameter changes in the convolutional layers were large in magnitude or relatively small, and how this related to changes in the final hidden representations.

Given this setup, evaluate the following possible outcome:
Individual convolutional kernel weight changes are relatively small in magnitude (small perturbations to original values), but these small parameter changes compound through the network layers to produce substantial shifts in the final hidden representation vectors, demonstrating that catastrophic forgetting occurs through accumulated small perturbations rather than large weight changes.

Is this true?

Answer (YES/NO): YES